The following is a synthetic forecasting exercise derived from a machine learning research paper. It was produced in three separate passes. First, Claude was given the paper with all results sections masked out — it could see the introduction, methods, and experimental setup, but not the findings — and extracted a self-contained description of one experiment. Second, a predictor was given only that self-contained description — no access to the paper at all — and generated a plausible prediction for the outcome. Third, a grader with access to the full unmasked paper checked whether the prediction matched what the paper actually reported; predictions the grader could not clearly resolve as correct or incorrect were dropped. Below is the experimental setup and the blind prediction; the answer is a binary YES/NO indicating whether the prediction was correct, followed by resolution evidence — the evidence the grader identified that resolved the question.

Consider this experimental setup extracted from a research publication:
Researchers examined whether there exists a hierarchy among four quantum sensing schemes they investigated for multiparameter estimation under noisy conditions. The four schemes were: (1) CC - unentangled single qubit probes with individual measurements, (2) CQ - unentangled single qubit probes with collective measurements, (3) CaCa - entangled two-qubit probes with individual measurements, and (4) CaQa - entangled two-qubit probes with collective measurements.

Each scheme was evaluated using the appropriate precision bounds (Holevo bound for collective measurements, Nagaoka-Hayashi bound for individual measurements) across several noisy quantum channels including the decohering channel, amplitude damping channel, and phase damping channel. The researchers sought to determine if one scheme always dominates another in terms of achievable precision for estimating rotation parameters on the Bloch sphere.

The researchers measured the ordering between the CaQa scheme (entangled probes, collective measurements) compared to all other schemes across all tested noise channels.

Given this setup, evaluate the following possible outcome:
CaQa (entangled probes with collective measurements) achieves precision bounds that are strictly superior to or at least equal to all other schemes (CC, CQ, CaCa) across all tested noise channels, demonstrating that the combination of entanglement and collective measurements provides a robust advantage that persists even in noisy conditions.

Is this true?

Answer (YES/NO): YES